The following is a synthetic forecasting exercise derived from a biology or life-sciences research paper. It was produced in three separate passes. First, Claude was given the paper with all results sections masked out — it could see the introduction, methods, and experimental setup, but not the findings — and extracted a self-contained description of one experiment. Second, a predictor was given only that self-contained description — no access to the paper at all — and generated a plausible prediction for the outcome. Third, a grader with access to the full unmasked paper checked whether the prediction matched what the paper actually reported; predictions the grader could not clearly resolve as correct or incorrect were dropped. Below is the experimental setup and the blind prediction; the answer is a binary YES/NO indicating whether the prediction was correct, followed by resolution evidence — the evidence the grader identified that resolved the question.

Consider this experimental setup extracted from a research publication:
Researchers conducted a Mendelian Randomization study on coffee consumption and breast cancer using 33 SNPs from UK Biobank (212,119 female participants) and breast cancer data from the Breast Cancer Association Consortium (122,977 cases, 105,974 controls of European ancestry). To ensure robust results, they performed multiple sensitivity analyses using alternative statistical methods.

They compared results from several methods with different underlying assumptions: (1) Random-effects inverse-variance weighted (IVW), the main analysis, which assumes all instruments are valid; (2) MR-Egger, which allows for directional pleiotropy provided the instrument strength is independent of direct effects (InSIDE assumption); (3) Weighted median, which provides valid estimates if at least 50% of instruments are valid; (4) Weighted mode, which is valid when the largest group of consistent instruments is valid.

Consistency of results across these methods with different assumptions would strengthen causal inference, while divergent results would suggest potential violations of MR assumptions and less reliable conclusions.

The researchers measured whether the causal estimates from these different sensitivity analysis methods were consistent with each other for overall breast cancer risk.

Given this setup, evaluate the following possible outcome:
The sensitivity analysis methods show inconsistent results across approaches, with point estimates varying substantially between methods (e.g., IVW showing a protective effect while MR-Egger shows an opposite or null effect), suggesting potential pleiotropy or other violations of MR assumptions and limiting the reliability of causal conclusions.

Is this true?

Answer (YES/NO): NO